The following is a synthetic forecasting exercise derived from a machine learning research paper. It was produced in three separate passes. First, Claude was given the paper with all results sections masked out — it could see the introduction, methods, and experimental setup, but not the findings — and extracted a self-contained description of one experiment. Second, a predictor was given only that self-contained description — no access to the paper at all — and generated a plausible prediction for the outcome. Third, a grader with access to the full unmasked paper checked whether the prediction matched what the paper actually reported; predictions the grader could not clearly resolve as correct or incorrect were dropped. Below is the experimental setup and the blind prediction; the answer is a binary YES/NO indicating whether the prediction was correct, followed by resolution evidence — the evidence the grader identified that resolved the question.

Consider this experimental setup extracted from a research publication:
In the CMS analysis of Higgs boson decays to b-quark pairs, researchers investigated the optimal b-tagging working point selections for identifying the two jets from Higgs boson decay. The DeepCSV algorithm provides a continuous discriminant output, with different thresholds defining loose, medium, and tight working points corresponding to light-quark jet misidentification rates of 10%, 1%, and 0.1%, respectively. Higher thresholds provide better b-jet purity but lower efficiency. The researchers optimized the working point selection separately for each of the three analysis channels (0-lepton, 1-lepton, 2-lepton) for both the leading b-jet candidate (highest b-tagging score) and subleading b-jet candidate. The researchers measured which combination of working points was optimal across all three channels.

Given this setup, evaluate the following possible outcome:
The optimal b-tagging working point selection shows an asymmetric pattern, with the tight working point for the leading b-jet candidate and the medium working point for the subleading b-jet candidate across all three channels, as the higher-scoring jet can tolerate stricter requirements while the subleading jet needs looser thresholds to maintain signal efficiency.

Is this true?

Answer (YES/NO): NO